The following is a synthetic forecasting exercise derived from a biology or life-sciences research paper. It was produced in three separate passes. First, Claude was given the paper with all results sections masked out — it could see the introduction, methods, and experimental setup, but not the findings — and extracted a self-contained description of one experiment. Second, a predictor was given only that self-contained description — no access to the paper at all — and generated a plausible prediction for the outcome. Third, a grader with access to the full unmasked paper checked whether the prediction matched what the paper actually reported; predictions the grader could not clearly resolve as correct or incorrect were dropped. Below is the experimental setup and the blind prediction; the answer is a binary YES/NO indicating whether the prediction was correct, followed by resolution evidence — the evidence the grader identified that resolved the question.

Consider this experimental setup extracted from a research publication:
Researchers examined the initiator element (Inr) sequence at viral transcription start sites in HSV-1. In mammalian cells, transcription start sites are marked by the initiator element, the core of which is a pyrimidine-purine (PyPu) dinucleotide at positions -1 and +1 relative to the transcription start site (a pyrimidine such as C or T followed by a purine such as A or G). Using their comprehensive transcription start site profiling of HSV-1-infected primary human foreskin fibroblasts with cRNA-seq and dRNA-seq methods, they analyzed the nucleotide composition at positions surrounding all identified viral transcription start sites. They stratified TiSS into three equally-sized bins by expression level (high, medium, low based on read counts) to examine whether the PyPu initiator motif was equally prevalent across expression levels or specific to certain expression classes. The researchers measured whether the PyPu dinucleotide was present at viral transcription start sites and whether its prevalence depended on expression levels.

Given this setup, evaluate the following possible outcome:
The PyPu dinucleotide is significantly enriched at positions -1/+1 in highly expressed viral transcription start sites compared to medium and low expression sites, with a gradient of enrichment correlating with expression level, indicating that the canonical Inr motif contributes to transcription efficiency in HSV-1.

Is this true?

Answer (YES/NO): NO